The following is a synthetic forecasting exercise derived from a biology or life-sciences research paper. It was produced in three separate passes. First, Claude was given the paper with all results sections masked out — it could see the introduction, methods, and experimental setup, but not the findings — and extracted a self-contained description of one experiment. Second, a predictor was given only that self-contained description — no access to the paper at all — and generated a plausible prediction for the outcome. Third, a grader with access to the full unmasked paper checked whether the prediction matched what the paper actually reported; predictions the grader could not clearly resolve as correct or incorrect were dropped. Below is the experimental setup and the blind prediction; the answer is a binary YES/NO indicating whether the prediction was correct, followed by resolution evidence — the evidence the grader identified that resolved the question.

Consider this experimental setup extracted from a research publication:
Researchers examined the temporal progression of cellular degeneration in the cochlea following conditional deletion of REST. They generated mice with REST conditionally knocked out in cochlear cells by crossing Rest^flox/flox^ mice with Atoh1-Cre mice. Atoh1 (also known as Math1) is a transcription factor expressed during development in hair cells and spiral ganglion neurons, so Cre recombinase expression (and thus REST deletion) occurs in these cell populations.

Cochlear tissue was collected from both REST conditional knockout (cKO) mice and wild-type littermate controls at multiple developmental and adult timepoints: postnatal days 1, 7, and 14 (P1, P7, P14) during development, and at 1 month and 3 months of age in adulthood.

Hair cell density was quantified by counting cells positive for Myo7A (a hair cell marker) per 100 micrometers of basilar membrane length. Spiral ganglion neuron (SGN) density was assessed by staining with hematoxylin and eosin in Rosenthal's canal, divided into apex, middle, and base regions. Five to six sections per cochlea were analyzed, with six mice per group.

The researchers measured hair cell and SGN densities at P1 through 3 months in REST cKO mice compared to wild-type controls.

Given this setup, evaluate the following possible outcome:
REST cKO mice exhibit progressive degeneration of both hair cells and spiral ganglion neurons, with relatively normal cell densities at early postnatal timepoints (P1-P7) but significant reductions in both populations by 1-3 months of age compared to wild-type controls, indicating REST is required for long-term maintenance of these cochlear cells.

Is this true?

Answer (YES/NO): NO